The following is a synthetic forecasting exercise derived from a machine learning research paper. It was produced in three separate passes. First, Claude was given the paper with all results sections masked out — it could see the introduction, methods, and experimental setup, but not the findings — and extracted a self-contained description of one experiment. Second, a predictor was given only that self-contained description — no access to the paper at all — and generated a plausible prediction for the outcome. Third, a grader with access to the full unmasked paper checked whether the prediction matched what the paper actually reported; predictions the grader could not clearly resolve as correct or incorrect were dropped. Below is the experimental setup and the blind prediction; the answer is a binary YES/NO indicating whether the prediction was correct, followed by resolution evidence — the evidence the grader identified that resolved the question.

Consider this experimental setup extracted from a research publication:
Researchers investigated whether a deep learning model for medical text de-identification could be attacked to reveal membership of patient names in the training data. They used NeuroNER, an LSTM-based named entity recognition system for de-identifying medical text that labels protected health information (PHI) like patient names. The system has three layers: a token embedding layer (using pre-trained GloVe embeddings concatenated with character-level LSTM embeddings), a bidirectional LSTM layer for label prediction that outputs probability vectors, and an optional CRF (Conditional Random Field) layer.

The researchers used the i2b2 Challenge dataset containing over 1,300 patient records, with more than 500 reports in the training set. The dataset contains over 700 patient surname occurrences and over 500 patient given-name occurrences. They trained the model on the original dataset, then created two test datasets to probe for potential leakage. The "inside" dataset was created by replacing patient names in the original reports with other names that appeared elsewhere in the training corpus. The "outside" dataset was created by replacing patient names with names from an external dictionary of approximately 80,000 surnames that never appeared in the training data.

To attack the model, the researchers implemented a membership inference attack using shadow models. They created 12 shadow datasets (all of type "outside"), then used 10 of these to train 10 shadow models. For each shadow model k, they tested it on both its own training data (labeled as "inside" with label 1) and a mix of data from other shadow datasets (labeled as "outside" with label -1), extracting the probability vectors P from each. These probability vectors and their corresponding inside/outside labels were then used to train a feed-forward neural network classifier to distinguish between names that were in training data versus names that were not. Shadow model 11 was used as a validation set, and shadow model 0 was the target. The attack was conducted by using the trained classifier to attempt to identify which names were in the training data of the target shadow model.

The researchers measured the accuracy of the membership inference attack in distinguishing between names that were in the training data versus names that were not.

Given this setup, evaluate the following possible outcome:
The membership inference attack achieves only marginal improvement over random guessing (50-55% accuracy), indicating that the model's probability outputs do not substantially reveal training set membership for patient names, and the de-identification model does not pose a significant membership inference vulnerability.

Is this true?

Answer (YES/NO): NO